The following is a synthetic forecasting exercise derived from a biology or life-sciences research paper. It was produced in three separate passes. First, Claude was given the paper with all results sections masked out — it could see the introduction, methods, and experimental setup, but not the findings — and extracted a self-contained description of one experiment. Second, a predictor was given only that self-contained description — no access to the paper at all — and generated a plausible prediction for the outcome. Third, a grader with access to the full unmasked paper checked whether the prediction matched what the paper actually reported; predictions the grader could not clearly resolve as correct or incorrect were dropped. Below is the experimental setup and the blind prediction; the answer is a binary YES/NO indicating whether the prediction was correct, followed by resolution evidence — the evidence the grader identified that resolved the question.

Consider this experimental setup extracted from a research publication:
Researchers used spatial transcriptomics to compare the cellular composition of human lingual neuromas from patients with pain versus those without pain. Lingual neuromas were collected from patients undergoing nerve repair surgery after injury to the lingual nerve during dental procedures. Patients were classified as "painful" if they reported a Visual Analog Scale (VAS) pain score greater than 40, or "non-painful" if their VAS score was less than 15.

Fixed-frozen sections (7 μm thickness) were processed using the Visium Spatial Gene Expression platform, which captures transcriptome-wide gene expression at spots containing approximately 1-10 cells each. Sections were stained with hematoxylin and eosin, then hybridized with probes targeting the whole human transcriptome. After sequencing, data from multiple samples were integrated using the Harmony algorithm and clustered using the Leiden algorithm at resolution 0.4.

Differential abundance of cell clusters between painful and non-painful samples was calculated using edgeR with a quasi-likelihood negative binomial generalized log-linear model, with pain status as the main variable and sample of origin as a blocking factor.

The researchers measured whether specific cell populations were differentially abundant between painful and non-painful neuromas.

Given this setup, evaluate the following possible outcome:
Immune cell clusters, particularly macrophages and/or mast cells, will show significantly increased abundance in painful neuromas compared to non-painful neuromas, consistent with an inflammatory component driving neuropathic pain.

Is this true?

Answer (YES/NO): NO